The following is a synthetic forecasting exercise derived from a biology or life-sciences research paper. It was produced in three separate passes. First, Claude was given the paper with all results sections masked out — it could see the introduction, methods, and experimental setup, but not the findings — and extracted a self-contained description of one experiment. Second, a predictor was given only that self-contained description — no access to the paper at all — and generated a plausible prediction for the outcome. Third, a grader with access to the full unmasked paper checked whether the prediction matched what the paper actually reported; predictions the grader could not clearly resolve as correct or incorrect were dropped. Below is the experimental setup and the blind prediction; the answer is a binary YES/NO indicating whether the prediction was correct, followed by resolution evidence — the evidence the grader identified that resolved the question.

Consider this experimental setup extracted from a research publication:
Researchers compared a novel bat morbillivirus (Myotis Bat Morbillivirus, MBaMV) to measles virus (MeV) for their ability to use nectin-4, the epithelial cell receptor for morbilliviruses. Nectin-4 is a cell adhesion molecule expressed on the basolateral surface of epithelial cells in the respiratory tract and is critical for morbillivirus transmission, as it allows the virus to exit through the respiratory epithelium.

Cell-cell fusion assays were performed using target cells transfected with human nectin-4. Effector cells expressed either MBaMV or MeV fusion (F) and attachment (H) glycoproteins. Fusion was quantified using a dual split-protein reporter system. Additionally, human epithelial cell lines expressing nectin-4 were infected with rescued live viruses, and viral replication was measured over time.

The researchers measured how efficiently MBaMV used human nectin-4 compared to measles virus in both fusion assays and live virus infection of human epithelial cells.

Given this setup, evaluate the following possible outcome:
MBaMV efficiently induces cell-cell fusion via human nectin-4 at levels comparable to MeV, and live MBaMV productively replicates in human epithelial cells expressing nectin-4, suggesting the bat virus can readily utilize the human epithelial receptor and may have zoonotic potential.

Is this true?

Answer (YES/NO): YES